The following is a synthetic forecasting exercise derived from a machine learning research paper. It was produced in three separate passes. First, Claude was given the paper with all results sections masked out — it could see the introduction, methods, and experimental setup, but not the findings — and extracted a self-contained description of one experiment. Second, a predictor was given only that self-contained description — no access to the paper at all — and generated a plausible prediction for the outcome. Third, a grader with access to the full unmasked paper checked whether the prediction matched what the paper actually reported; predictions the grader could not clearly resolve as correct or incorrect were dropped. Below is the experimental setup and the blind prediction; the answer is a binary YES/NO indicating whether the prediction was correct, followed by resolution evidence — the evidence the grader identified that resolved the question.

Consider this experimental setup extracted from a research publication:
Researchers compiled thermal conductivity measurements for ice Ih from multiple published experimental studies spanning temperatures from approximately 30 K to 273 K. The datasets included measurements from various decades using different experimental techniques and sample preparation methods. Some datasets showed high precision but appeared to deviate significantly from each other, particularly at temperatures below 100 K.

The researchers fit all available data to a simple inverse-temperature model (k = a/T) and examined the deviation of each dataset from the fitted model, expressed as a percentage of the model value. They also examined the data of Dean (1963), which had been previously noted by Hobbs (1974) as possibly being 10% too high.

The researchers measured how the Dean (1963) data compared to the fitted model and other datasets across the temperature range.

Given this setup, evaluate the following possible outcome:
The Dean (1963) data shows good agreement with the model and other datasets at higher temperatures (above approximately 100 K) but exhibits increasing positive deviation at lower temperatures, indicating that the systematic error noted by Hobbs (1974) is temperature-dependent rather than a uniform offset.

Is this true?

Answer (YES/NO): NO